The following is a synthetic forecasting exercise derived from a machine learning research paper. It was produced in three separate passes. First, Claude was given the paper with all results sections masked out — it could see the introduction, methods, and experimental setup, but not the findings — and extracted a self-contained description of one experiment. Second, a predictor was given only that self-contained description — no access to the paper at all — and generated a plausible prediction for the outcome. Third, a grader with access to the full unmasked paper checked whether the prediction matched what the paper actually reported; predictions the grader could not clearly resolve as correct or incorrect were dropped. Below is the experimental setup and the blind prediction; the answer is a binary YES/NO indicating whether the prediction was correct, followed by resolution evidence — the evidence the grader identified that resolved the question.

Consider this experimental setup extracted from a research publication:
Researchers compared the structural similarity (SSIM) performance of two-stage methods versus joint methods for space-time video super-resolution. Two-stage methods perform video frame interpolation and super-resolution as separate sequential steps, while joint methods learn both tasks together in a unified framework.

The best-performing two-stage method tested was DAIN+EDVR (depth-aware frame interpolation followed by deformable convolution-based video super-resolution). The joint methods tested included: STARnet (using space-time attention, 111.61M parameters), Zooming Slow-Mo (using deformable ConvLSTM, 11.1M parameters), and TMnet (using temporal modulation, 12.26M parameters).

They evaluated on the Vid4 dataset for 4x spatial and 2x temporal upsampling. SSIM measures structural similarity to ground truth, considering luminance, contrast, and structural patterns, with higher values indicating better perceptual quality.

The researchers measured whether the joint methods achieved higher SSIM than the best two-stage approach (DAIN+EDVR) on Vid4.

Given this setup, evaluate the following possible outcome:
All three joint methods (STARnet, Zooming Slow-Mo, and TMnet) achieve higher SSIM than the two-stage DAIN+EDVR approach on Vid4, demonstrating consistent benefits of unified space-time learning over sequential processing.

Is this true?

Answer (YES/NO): YES